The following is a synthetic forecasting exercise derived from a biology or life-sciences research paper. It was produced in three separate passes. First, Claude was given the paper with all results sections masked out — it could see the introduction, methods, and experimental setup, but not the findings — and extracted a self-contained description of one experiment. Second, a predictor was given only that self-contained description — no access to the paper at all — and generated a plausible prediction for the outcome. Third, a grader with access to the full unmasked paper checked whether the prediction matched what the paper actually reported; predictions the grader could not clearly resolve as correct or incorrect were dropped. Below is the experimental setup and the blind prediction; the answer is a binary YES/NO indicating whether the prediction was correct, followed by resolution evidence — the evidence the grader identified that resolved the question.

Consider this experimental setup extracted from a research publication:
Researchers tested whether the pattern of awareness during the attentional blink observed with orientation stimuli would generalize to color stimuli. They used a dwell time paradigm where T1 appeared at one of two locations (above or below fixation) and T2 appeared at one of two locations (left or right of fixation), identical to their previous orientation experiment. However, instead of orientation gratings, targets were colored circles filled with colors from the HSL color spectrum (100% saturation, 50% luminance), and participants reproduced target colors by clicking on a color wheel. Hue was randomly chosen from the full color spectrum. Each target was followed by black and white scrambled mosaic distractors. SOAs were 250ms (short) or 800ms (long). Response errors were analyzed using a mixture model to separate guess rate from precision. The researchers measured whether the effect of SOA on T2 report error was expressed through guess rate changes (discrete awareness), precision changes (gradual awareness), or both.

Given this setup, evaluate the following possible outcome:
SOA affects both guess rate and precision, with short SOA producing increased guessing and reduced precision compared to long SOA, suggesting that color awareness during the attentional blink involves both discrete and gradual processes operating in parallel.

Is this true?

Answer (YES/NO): NO